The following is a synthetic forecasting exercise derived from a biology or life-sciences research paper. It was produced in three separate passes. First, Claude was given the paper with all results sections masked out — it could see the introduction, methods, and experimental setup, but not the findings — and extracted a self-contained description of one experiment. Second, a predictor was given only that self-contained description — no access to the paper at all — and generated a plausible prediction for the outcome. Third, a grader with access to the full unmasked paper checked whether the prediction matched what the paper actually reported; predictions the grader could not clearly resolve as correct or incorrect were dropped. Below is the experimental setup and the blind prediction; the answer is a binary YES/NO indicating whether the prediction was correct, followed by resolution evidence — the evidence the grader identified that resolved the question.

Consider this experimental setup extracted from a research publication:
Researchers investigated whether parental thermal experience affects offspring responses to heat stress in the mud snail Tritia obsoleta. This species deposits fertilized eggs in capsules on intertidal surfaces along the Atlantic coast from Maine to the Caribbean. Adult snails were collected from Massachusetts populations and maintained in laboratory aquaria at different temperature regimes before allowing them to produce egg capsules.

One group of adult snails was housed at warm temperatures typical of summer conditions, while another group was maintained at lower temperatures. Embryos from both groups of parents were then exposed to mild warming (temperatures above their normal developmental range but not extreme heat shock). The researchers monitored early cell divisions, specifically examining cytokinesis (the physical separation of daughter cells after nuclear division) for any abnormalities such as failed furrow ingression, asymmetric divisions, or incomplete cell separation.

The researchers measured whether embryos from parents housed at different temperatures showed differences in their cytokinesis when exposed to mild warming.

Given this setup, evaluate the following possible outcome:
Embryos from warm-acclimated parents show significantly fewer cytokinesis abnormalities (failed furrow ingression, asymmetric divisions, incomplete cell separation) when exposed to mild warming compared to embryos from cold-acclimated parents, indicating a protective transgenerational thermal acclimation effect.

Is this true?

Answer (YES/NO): YES